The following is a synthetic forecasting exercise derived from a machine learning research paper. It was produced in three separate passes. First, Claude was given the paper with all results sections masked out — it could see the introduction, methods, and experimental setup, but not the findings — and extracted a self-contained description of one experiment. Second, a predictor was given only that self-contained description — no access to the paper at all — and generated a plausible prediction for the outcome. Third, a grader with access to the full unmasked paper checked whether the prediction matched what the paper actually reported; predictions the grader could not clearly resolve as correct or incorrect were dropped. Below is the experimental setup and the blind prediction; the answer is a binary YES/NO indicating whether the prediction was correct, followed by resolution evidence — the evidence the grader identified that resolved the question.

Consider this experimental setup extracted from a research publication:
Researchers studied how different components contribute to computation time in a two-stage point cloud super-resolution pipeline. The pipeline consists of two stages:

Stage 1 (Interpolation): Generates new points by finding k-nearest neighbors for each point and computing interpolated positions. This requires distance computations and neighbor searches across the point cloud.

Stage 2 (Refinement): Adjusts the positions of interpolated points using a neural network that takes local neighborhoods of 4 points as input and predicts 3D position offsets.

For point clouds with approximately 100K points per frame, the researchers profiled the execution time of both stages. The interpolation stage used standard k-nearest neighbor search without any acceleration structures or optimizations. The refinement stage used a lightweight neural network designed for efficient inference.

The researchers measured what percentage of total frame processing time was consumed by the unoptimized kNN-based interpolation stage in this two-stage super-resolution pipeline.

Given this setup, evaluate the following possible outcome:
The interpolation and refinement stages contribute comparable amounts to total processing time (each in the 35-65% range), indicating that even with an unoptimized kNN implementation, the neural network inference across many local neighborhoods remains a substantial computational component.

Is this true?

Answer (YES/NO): NO